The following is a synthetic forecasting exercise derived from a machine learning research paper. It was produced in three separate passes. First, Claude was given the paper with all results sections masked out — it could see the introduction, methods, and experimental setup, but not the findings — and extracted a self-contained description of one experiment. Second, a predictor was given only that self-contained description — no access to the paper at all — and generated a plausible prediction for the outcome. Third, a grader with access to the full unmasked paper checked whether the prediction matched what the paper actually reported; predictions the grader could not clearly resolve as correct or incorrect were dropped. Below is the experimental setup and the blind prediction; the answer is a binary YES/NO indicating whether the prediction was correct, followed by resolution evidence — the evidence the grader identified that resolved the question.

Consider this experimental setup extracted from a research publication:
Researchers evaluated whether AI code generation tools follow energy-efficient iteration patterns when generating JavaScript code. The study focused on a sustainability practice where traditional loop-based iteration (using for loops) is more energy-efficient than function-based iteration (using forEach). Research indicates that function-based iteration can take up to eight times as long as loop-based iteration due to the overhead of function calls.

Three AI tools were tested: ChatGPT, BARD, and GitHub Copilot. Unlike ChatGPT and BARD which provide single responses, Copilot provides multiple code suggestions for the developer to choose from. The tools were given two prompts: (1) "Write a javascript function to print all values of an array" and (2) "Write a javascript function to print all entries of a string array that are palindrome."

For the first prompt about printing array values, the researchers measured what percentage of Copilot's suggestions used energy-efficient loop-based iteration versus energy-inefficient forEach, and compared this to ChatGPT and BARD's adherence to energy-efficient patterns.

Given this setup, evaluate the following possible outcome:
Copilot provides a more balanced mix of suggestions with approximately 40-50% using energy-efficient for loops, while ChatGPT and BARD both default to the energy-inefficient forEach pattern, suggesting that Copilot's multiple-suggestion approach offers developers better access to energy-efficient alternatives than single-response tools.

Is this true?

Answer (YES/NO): NO